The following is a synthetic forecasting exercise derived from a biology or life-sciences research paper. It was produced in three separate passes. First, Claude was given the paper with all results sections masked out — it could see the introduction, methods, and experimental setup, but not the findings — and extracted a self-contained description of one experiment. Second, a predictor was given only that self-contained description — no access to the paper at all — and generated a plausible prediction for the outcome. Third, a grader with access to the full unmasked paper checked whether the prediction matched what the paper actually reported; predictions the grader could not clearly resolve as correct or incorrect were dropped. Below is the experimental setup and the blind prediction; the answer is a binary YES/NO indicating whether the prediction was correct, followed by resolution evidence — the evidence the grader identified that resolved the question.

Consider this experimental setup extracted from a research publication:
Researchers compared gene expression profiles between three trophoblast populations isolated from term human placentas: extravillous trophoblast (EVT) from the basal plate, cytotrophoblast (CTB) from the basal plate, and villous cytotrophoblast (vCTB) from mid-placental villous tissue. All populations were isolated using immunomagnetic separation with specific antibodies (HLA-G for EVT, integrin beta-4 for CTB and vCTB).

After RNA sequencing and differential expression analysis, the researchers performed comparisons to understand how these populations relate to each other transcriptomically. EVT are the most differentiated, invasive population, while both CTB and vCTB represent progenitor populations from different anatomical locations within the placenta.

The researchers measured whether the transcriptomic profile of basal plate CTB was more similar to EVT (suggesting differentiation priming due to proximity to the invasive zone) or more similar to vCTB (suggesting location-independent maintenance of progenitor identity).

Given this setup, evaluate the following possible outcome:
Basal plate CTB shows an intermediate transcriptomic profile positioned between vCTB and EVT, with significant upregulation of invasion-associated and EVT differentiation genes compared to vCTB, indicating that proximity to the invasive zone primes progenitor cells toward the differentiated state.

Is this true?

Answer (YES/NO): NO